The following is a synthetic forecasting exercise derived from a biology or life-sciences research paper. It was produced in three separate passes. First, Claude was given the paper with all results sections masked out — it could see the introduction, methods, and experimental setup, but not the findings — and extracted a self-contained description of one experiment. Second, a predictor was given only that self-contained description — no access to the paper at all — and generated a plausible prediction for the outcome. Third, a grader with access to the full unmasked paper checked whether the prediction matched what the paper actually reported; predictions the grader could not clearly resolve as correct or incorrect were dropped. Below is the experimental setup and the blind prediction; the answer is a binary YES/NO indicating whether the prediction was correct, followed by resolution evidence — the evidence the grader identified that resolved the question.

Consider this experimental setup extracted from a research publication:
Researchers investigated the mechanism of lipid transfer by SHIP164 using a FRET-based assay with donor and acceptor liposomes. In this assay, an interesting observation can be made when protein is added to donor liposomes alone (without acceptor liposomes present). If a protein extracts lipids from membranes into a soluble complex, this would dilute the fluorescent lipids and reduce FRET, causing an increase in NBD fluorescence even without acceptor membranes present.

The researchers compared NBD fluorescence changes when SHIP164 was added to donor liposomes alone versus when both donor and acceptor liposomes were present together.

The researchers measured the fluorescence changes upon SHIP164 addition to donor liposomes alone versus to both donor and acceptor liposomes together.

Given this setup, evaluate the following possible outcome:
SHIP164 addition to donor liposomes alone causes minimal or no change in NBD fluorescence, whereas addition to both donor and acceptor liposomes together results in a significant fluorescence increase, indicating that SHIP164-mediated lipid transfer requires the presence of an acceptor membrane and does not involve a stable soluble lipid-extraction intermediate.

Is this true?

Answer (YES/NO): NO